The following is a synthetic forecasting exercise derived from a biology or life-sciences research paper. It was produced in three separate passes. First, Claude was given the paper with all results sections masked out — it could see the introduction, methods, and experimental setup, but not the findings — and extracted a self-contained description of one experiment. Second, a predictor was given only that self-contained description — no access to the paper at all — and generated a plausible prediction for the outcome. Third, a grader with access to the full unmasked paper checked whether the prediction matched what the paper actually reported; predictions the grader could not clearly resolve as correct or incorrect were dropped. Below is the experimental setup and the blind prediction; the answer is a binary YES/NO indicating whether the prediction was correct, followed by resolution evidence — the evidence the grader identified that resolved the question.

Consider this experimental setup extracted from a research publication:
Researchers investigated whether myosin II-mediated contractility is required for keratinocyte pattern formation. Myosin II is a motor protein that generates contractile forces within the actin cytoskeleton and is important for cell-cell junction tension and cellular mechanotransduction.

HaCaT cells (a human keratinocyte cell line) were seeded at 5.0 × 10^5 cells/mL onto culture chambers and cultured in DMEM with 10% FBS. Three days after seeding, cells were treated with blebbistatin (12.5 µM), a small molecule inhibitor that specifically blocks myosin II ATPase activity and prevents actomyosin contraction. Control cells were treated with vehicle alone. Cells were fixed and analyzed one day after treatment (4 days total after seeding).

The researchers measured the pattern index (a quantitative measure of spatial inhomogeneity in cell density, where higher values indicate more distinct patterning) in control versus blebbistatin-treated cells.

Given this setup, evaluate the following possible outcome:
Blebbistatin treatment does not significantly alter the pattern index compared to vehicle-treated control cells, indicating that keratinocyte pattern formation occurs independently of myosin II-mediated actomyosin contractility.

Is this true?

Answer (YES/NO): NO